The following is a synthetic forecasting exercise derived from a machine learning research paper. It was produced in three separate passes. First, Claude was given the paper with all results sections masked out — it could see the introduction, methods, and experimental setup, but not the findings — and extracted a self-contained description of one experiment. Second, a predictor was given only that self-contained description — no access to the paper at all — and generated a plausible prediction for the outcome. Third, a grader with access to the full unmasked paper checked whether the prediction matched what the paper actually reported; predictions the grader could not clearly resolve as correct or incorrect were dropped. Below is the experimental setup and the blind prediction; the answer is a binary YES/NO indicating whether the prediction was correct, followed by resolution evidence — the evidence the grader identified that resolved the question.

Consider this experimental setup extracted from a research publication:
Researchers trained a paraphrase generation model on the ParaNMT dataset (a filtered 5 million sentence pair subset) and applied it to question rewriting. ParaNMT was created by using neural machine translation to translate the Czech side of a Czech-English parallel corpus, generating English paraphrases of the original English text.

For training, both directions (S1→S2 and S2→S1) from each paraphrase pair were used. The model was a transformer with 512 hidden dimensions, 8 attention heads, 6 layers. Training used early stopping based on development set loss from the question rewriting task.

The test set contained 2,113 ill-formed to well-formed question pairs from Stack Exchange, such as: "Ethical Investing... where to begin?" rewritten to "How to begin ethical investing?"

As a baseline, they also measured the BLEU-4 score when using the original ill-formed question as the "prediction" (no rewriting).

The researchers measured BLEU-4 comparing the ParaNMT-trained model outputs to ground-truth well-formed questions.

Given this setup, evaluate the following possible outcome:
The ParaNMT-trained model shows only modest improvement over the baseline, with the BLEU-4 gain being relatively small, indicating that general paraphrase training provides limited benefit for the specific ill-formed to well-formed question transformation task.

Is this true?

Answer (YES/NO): NO